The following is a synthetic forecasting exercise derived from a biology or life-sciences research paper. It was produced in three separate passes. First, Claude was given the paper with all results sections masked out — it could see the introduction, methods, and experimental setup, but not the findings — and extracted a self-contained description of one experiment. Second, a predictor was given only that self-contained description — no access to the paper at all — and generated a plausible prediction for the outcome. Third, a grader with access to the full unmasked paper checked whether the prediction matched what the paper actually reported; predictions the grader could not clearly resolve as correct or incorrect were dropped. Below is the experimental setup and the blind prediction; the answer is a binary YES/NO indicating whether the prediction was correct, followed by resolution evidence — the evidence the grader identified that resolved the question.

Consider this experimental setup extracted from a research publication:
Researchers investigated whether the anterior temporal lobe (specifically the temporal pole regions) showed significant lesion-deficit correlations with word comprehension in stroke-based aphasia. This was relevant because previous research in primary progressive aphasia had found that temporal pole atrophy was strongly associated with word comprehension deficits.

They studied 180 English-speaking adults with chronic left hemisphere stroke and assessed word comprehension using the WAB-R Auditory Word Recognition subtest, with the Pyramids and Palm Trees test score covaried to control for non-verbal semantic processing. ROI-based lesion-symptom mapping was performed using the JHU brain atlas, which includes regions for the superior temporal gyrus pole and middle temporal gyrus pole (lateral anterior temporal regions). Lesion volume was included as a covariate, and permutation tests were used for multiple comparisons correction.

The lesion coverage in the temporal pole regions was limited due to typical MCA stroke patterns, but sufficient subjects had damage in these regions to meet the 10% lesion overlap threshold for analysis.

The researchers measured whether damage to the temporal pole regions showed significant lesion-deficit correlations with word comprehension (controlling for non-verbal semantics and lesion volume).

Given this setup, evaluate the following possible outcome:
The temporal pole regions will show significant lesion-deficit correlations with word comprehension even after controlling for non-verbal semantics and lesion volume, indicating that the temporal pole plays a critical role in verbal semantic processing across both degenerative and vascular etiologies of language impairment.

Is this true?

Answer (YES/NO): NO